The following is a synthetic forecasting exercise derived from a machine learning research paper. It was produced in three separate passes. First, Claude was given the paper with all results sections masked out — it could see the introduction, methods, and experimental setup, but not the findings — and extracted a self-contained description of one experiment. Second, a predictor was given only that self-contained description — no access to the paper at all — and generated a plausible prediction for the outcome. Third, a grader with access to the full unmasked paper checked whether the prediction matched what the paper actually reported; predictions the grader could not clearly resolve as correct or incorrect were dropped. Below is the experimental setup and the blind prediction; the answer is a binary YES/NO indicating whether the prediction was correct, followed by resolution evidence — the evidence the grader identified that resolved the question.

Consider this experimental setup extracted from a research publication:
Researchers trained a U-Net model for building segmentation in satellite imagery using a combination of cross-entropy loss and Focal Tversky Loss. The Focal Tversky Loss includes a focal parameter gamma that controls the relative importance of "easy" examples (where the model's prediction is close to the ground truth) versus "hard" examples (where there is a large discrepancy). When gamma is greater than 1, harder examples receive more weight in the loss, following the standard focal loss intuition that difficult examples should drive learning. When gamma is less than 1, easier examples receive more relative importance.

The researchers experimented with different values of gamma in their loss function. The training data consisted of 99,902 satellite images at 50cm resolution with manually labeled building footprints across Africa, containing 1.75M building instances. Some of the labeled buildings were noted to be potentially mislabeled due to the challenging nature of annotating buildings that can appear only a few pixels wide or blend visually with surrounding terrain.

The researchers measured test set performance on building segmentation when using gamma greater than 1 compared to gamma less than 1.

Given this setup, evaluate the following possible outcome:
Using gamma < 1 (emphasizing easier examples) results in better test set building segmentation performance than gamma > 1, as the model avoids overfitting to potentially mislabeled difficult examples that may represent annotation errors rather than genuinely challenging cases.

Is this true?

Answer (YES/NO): YES